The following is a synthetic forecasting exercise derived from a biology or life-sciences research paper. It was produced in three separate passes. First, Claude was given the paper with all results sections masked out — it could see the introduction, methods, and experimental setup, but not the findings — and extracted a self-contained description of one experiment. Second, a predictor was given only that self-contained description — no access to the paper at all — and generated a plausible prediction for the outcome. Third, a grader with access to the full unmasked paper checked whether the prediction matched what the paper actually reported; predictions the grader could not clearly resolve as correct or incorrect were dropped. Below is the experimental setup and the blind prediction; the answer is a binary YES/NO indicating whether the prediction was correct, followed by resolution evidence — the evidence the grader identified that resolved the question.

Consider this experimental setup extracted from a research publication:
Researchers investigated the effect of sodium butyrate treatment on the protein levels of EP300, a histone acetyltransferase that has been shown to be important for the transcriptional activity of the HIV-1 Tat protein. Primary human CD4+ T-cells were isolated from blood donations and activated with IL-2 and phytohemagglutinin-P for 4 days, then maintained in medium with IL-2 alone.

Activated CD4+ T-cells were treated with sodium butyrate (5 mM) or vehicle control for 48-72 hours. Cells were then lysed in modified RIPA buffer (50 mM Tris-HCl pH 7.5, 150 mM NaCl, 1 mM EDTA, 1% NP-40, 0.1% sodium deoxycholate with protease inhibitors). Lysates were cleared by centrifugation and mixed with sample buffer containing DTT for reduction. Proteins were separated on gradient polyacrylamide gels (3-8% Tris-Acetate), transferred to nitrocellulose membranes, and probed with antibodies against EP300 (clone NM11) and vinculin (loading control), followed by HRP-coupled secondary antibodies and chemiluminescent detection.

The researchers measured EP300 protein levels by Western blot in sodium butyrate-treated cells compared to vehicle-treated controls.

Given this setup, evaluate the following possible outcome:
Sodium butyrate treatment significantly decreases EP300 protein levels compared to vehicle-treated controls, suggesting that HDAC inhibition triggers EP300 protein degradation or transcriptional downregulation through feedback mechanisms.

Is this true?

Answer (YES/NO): YES